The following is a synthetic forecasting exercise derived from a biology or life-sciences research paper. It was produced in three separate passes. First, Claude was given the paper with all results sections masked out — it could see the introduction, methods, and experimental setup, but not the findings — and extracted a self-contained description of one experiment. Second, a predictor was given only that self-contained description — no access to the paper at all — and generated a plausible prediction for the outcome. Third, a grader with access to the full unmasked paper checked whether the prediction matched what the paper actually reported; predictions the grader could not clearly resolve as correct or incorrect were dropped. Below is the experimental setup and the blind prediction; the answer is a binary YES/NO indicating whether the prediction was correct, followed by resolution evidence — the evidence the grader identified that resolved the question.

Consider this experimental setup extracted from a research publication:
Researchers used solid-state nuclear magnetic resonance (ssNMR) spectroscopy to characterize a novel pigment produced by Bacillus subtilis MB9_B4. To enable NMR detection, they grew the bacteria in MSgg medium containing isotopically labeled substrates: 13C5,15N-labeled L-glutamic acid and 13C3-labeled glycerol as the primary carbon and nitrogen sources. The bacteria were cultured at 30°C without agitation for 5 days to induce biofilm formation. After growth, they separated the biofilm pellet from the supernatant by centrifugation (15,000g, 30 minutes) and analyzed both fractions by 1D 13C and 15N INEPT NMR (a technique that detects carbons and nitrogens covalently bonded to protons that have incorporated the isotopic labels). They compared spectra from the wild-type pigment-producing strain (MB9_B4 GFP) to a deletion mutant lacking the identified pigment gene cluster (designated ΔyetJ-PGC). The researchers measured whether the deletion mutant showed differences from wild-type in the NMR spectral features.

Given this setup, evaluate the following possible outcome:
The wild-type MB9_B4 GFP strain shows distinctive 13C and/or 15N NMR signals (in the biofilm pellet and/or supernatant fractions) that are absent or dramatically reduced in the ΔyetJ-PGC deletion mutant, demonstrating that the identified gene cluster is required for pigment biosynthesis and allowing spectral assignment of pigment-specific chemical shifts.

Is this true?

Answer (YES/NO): YES